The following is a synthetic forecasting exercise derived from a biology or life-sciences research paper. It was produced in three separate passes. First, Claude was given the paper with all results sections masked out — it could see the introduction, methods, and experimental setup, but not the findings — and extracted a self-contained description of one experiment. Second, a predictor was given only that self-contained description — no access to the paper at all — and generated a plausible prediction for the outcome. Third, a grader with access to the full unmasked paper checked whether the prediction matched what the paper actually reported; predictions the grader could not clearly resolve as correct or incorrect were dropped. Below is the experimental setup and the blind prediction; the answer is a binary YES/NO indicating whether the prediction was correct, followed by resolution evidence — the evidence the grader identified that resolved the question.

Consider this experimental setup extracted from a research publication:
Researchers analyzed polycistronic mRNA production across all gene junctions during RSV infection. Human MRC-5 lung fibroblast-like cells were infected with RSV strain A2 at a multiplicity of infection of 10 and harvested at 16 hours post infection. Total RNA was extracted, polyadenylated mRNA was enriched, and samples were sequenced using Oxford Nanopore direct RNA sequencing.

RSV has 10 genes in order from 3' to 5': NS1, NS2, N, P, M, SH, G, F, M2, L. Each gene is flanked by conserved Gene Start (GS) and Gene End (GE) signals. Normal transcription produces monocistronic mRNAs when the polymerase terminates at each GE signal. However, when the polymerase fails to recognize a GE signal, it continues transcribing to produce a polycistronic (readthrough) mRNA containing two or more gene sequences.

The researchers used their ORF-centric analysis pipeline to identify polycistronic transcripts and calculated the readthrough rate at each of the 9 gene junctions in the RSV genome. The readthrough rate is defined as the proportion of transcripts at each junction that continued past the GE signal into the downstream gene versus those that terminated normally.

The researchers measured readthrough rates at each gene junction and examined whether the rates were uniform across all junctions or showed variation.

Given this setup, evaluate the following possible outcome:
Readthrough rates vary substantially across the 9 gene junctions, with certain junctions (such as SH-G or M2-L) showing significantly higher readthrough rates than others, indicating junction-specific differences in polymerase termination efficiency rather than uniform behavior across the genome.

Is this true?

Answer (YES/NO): NO